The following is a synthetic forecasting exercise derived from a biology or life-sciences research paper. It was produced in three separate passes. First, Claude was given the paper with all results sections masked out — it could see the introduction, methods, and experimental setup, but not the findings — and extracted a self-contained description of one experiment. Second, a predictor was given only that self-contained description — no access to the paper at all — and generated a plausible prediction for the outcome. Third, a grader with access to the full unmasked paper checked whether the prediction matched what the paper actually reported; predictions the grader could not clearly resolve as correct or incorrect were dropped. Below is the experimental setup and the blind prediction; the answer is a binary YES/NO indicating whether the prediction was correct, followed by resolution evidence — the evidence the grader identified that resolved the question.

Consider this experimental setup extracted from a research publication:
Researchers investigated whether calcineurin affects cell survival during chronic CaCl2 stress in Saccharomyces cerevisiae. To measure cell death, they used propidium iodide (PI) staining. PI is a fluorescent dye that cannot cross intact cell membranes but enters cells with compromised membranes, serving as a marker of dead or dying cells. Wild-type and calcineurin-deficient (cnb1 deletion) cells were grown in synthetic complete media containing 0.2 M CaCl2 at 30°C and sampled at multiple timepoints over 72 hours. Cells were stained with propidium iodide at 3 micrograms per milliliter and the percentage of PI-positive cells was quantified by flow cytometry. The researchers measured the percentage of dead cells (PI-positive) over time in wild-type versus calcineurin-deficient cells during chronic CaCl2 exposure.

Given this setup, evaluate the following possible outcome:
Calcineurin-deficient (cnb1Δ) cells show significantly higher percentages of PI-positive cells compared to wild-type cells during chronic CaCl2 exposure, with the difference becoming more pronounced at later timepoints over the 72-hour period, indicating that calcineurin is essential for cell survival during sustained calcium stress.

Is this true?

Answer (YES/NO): NO